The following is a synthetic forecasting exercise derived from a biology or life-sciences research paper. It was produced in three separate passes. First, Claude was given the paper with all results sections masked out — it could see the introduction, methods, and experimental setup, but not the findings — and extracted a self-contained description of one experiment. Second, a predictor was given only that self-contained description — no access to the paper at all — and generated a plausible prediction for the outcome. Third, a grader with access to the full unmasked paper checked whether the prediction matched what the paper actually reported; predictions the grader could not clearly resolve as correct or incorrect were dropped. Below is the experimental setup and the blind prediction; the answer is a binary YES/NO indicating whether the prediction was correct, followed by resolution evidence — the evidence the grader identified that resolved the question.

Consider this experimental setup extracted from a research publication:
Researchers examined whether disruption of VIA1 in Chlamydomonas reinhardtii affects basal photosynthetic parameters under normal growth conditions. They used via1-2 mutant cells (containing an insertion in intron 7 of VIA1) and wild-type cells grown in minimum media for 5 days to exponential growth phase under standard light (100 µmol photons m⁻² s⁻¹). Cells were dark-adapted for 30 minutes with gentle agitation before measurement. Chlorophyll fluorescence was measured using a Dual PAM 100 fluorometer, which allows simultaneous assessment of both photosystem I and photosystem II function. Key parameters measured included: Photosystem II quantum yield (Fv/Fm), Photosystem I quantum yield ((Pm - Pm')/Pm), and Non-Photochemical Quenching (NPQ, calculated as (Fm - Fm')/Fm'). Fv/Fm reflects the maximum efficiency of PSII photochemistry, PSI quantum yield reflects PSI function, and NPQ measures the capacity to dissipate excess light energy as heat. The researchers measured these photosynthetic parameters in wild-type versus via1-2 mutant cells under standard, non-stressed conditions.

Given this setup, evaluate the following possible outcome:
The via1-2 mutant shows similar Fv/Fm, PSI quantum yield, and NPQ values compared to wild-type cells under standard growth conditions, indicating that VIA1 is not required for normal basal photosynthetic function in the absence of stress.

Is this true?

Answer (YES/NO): YES